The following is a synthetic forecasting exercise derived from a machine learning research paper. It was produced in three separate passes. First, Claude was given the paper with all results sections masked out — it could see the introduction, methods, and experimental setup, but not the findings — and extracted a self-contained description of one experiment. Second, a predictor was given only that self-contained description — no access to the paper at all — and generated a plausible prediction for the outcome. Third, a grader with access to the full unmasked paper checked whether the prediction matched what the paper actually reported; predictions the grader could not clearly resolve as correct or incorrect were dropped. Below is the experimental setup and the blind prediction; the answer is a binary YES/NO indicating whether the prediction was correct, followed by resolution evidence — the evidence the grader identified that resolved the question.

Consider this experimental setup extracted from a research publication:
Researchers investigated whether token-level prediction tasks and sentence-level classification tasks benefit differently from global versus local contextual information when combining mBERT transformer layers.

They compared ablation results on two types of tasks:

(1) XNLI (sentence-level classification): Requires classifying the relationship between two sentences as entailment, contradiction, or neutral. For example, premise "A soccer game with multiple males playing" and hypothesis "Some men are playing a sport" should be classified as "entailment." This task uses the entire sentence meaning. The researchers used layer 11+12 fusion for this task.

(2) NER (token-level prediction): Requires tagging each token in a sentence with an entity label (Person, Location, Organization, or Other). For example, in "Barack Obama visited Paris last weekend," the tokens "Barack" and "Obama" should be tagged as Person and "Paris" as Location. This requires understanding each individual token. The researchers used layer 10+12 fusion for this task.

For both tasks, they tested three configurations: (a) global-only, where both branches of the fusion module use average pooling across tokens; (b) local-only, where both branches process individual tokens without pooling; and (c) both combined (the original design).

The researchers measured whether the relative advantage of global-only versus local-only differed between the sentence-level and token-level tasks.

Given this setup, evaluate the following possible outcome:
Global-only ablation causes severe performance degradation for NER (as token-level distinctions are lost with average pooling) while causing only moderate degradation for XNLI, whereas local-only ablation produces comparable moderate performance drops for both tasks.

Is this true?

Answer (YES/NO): NO